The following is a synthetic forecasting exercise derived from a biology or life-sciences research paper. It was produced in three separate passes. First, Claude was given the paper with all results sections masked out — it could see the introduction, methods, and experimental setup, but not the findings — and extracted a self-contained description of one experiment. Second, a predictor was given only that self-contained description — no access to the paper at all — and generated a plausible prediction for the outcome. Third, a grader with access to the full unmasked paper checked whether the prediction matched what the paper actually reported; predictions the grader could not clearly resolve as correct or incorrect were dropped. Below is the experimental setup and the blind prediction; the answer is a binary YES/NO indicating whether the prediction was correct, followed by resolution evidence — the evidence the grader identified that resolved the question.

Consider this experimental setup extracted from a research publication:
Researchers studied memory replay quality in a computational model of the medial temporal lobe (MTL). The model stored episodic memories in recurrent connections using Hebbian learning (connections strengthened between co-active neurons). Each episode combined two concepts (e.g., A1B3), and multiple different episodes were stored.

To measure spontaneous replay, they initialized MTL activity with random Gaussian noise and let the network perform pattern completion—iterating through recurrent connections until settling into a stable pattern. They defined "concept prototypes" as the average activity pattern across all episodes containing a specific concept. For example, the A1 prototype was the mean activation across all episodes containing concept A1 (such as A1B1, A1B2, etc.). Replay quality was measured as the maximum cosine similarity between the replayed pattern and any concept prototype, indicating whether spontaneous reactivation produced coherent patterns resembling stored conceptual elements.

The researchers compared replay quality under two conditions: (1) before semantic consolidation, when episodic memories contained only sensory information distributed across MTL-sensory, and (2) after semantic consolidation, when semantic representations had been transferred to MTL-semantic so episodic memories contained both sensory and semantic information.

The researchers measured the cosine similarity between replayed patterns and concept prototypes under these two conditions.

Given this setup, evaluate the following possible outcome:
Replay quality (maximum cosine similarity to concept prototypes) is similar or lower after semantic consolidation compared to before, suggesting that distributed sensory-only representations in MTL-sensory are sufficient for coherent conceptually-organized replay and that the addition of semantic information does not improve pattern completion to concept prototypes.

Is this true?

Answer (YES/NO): NO